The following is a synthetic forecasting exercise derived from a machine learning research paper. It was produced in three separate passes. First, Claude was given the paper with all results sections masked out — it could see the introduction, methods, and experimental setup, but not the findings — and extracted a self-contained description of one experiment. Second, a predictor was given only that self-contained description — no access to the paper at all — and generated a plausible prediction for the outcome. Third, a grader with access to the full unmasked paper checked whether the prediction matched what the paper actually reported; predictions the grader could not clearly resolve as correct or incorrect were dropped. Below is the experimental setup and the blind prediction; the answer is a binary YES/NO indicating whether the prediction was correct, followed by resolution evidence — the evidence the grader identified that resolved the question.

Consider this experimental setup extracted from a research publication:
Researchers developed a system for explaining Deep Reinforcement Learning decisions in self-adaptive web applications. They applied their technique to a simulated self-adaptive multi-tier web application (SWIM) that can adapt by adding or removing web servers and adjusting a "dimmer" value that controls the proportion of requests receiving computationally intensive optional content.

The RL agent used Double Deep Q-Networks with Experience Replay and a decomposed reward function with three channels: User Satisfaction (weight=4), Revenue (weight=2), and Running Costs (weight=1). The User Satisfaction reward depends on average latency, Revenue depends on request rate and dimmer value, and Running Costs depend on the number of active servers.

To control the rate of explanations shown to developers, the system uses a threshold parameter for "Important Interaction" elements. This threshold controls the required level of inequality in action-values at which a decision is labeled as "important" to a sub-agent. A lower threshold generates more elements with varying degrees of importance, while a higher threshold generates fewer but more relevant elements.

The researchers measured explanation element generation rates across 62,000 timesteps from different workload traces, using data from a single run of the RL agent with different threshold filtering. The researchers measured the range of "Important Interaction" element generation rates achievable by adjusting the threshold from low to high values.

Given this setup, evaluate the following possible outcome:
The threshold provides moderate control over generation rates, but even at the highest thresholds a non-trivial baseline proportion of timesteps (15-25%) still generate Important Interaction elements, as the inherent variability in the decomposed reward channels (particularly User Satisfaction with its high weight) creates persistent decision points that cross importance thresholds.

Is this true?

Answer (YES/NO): NO